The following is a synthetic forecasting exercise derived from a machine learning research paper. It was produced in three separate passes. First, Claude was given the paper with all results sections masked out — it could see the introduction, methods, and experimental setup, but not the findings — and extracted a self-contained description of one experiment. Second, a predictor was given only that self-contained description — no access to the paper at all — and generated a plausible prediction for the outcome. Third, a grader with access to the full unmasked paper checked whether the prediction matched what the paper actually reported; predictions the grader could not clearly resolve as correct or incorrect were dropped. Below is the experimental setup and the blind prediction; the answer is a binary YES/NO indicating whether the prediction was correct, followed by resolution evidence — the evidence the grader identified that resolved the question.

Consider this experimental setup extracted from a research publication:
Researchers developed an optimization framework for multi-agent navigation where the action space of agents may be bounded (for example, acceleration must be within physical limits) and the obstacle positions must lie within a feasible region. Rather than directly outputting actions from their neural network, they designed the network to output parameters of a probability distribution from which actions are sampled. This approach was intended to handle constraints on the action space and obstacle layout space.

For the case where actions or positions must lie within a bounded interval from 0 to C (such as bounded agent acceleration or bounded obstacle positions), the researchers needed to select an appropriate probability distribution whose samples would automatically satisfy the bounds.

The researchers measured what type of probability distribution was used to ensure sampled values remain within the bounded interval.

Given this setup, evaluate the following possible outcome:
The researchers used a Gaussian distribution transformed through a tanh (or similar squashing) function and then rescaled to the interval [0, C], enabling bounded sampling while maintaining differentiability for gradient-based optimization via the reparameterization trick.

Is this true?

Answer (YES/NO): NO